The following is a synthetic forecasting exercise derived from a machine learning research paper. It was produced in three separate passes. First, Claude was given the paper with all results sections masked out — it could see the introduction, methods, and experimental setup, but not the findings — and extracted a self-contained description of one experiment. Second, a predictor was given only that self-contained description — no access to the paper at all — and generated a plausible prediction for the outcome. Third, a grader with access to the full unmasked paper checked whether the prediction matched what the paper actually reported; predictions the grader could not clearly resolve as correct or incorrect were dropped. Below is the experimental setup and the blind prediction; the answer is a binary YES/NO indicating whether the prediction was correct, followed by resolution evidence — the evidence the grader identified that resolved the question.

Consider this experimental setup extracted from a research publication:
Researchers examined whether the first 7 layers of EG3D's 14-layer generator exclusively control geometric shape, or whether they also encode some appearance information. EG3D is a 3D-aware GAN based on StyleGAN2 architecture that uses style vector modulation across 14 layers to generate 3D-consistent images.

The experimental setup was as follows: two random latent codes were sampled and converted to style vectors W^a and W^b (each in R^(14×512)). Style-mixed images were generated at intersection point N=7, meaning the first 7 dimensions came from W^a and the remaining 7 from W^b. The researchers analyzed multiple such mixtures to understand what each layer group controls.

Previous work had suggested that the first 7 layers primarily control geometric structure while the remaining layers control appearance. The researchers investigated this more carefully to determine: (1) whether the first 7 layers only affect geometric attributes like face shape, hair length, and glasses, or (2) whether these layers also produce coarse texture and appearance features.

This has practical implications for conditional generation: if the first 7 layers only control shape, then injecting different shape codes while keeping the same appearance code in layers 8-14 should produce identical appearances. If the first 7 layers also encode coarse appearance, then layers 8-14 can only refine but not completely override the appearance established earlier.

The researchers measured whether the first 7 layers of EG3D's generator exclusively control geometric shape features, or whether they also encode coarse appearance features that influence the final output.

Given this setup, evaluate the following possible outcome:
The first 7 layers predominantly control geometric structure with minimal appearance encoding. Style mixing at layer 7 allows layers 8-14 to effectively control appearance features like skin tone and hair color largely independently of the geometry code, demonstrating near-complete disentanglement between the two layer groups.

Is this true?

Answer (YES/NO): NO